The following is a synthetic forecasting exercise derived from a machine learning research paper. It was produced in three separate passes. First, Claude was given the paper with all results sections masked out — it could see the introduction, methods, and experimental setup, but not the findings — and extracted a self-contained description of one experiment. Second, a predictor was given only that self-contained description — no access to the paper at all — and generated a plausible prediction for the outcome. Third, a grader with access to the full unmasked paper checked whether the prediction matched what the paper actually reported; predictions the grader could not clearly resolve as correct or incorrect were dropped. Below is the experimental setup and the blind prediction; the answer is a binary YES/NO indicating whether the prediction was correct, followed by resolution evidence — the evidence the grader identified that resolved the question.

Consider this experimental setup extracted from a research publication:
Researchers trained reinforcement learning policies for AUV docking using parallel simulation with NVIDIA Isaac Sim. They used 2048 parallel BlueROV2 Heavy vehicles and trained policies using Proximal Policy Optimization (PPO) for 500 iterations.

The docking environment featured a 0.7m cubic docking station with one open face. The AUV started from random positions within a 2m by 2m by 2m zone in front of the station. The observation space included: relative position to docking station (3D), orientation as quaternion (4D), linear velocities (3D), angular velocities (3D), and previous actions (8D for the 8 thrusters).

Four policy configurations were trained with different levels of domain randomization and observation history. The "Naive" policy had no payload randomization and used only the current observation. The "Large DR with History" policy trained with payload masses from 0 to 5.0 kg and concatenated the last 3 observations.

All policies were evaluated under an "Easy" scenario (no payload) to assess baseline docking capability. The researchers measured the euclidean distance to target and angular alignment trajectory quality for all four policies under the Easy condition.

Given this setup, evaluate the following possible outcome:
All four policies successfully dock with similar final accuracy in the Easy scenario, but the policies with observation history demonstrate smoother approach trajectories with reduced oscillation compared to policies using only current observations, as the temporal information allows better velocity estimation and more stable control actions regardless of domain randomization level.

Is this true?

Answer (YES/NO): NO